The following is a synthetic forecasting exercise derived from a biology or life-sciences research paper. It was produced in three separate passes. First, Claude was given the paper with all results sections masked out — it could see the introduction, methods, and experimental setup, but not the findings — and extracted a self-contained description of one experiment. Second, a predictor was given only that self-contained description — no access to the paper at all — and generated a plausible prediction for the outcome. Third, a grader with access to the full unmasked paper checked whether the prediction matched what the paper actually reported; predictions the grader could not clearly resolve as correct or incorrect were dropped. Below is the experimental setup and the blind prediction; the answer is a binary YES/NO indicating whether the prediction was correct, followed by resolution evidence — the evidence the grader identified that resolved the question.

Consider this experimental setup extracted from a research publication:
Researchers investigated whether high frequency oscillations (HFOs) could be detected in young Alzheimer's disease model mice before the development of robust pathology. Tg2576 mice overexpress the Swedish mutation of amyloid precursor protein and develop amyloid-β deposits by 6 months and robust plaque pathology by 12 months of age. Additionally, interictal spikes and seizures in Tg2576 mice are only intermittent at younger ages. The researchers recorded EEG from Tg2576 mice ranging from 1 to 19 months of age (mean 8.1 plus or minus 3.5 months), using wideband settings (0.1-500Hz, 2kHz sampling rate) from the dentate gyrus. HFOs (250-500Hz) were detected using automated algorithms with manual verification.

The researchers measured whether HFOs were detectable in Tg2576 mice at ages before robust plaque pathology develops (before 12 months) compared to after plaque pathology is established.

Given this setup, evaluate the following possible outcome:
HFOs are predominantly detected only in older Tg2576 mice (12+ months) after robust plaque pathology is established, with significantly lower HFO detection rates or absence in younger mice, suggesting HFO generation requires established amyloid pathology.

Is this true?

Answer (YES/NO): NO